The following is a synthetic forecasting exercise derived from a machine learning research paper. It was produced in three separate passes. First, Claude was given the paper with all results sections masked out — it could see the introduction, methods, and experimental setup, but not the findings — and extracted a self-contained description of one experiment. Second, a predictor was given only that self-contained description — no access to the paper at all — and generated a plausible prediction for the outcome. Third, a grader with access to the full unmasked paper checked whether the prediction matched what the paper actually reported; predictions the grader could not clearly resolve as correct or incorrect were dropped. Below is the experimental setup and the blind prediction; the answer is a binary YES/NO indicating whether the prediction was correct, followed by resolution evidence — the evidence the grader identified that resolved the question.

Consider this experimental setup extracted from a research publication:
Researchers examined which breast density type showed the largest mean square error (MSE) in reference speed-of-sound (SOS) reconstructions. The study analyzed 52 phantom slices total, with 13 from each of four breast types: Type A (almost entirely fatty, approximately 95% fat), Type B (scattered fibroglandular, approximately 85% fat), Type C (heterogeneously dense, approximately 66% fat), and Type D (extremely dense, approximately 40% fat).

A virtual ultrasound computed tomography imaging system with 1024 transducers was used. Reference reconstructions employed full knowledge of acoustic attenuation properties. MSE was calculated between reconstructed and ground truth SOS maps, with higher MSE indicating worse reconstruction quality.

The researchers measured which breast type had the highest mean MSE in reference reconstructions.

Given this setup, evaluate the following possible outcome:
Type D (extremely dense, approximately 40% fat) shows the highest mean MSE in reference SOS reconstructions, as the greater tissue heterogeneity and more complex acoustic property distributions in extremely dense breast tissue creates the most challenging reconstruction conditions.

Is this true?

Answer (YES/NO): NO